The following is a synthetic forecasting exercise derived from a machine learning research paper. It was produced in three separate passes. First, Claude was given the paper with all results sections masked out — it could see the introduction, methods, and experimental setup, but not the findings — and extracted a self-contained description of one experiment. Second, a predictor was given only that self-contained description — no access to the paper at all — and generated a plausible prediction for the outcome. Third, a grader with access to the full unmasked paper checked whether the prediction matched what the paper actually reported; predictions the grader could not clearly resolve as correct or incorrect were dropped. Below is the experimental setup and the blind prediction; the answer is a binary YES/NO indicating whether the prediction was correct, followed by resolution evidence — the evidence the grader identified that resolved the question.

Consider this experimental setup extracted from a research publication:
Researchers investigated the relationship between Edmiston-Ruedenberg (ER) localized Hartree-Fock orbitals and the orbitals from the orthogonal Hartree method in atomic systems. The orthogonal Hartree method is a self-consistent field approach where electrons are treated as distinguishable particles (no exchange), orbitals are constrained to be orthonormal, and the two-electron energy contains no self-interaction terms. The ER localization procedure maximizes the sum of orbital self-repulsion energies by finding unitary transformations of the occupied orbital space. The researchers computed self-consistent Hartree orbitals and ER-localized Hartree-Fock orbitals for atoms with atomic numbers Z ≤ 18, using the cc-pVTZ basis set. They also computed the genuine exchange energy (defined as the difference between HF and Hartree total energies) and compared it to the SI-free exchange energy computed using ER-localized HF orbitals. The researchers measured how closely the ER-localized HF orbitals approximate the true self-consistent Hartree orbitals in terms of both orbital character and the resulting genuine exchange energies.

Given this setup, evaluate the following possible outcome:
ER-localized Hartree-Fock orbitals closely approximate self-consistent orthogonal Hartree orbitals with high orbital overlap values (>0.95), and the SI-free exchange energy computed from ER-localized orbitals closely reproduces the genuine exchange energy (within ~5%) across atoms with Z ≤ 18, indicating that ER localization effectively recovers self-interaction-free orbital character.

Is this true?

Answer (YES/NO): NO